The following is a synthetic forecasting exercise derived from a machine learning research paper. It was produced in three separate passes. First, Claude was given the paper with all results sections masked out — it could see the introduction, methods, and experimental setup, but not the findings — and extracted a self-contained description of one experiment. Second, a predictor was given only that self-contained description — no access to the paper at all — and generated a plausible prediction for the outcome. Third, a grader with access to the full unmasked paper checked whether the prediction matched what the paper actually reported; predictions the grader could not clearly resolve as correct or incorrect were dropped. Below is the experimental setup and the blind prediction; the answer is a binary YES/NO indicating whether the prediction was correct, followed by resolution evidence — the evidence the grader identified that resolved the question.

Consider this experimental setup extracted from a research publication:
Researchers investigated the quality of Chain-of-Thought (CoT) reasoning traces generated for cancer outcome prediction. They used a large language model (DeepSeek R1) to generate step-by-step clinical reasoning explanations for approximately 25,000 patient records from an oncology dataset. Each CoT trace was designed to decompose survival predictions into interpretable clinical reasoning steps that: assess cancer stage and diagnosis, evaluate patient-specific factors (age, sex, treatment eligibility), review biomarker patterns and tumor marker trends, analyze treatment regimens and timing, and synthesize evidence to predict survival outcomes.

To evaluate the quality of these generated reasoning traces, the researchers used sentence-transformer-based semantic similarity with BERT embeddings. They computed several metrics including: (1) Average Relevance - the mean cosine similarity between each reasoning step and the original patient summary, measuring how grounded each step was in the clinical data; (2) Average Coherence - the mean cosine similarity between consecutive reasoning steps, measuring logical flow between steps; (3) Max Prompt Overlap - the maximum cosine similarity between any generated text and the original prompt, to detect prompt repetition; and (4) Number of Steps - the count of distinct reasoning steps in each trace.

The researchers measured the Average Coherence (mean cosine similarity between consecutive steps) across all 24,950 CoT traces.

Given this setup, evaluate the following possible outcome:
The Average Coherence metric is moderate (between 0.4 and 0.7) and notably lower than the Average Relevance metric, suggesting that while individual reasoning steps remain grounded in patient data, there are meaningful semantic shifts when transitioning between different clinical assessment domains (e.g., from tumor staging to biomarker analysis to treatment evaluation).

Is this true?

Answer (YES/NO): YES